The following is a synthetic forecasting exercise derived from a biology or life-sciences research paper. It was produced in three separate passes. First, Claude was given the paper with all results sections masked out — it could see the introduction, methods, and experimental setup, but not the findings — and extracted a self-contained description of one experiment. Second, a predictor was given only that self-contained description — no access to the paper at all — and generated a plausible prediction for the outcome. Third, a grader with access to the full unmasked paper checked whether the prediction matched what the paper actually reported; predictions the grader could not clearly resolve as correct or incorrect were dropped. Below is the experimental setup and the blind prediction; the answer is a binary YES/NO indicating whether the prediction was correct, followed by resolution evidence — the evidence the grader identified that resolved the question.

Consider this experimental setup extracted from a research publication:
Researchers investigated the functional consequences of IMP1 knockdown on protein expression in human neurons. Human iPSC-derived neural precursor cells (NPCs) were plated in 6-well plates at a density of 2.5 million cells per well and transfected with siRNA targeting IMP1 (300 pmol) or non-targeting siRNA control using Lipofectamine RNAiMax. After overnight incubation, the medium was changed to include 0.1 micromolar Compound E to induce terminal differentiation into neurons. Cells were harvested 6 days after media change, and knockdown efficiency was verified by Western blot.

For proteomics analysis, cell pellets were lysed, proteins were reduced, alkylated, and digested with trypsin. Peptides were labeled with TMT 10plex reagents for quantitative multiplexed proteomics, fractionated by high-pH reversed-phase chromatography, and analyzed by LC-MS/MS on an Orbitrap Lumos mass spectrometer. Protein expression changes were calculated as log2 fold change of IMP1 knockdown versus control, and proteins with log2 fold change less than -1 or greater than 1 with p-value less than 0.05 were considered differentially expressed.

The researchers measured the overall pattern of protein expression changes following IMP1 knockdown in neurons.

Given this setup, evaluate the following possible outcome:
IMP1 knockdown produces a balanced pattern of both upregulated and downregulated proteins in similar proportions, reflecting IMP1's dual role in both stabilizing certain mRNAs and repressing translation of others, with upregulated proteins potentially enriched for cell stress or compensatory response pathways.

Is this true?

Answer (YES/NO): NO